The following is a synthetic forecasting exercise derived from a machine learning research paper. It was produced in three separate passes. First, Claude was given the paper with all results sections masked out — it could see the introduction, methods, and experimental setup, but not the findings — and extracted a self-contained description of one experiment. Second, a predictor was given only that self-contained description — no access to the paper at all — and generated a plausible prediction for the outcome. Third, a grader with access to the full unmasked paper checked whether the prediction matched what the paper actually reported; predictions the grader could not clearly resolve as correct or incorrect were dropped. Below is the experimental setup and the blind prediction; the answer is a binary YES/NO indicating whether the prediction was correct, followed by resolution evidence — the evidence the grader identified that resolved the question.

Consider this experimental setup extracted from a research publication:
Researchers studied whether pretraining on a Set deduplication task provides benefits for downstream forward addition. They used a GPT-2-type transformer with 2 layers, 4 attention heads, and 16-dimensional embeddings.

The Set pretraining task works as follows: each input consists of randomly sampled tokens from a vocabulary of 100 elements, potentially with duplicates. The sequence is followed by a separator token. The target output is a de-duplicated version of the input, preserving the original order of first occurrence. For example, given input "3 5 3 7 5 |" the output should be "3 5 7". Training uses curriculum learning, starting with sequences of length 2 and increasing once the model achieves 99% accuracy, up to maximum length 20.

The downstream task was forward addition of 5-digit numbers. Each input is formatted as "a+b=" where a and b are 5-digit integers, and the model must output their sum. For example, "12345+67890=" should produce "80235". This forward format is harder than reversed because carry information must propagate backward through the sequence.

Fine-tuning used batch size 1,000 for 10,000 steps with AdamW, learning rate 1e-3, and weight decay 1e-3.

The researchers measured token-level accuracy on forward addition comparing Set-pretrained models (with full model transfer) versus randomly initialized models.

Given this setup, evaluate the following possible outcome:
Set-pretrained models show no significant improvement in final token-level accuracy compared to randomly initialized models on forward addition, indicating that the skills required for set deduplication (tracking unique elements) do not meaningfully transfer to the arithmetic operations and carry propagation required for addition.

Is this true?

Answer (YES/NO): YES